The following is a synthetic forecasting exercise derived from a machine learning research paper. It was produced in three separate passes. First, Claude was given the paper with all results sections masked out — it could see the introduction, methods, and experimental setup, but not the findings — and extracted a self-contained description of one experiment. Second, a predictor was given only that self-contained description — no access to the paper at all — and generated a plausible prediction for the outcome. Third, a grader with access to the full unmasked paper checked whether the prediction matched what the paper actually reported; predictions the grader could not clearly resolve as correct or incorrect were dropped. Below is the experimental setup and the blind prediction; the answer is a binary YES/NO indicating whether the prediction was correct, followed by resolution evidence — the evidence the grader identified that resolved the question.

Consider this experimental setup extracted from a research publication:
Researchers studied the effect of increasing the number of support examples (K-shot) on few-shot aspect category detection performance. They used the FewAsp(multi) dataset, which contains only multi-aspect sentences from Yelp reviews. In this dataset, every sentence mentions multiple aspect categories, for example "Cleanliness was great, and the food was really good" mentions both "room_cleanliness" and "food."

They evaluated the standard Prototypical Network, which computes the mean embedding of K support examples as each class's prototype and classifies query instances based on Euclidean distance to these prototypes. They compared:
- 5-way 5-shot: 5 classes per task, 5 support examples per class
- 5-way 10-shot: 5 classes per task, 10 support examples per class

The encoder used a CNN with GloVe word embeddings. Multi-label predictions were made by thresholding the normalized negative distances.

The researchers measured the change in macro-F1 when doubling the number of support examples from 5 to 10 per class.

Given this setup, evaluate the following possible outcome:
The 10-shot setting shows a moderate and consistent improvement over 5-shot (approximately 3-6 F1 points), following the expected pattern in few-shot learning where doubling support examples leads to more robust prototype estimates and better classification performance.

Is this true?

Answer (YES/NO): YES